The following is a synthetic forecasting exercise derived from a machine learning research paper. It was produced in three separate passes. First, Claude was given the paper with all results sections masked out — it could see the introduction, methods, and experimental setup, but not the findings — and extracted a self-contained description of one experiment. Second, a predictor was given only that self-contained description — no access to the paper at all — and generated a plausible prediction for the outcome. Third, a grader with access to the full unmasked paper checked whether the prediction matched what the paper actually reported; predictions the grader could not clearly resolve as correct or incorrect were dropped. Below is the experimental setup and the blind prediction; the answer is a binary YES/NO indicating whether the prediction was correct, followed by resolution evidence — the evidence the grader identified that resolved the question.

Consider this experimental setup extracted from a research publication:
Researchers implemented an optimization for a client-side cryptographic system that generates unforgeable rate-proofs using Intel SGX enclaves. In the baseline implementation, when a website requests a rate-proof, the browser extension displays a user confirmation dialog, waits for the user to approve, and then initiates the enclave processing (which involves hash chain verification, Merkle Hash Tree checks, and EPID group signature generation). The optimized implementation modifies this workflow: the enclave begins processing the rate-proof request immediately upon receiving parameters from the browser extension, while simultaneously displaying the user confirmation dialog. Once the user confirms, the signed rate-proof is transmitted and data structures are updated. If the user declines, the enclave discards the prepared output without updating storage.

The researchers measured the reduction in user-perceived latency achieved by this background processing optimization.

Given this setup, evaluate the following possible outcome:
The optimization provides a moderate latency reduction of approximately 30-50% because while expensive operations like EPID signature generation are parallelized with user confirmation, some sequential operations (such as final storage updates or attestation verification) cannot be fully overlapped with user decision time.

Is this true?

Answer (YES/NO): NO